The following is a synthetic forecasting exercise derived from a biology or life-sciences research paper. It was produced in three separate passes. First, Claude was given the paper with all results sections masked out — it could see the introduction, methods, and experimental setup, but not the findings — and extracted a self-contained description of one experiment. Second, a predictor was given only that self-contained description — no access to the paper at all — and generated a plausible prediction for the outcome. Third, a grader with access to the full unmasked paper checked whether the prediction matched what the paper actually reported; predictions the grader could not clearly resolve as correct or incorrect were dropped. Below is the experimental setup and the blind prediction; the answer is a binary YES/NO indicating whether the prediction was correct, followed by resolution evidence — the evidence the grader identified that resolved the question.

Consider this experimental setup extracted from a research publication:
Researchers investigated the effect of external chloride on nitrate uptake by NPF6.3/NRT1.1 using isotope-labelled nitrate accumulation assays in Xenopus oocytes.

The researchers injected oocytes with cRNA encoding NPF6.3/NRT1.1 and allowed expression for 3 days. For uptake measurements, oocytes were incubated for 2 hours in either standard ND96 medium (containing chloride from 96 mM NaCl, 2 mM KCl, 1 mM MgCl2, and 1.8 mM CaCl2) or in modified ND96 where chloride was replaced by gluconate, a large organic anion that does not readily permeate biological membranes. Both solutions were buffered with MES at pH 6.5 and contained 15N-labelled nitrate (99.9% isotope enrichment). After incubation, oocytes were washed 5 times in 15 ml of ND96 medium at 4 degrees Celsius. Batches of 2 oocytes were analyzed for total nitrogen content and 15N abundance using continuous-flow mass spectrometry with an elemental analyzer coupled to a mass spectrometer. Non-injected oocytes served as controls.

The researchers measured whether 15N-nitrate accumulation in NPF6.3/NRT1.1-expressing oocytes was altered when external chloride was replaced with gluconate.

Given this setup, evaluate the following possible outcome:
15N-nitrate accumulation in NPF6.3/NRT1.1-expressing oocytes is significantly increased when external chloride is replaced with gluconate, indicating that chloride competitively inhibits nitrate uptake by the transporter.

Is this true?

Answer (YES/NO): NO